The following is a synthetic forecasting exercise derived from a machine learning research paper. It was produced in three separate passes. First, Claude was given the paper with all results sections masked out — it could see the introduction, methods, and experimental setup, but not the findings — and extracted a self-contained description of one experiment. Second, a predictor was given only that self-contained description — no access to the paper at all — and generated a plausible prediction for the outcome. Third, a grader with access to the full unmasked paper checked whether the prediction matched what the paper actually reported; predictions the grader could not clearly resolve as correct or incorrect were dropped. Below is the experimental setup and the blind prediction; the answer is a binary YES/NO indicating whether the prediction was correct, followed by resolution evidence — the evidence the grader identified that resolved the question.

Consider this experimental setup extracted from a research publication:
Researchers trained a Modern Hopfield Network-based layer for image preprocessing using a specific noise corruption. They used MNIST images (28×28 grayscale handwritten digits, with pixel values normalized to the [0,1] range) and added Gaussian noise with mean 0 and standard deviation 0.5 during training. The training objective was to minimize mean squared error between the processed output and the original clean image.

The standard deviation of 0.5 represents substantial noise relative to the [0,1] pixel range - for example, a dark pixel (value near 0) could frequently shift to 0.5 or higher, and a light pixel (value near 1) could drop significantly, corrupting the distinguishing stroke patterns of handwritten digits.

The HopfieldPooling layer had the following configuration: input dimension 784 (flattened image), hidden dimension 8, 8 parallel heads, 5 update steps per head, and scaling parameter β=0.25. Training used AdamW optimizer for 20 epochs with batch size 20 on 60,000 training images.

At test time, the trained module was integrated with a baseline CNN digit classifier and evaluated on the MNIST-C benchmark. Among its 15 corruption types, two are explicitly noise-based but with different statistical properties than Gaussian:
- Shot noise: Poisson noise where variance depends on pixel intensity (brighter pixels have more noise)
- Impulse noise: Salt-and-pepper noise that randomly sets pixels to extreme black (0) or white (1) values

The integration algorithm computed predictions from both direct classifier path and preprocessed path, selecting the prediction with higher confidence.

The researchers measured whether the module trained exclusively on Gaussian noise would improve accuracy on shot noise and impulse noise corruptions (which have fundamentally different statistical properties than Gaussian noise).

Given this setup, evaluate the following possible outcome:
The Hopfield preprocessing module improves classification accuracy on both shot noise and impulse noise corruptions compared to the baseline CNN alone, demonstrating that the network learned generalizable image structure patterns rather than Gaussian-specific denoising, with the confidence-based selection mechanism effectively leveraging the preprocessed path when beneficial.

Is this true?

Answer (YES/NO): YES